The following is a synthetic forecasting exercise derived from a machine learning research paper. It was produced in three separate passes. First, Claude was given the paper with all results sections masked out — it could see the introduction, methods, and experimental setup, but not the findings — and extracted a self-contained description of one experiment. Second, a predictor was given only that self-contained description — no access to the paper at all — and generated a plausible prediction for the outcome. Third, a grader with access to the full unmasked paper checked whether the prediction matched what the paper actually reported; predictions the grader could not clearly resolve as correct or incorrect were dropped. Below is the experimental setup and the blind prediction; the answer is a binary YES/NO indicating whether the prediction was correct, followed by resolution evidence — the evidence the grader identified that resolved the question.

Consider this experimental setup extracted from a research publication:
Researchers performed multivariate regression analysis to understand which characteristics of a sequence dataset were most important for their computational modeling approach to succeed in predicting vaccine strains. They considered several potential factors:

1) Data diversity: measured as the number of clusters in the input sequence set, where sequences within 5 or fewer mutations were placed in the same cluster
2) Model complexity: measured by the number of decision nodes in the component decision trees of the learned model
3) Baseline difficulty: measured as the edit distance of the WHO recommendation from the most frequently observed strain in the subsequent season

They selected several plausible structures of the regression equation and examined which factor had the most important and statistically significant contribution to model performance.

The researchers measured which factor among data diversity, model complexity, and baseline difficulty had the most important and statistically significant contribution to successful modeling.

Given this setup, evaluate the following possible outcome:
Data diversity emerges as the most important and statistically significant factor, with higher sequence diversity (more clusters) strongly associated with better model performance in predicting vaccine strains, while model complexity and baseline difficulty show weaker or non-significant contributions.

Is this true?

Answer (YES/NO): YES